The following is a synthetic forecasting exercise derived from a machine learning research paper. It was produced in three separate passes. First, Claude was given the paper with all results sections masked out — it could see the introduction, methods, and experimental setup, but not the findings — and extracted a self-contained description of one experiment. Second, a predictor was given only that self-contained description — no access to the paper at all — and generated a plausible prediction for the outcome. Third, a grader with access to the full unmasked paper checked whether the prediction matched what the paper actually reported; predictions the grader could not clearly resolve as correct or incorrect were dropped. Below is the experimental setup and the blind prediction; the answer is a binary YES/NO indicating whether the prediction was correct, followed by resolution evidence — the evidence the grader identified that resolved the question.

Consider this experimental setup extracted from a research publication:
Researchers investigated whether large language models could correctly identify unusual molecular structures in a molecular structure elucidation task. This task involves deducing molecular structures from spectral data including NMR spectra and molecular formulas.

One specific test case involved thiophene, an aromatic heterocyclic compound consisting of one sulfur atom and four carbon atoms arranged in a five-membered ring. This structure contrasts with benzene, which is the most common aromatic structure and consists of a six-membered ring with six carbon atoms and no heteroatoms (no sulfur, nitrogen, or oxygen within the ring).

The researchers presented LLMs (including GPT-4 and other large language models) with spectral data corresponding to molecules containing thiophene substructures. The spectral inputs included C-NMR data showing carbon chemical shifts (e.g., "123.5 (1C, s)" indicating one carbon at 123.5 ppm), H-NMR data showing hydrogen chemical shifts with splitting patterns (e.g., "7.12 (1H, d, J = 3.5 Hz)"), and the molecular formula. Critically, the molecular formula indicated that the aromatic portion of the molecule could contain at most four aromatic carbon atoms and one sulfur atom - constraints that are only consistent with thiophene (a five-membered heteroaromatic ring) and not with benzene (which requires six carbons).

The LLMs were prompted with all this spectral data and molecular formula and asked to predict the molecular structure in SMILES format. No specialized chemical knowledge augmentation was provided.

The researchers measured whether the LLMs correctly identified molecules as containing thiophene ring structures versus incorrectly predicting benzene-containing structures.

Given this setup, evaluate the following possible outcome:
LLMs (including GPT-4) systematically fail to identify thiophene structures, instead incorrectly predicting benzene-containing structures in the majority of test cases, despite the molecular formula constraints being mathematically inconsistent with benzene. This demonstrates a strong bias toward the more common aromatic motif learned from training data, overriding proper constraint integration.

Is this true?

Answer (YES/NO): YES